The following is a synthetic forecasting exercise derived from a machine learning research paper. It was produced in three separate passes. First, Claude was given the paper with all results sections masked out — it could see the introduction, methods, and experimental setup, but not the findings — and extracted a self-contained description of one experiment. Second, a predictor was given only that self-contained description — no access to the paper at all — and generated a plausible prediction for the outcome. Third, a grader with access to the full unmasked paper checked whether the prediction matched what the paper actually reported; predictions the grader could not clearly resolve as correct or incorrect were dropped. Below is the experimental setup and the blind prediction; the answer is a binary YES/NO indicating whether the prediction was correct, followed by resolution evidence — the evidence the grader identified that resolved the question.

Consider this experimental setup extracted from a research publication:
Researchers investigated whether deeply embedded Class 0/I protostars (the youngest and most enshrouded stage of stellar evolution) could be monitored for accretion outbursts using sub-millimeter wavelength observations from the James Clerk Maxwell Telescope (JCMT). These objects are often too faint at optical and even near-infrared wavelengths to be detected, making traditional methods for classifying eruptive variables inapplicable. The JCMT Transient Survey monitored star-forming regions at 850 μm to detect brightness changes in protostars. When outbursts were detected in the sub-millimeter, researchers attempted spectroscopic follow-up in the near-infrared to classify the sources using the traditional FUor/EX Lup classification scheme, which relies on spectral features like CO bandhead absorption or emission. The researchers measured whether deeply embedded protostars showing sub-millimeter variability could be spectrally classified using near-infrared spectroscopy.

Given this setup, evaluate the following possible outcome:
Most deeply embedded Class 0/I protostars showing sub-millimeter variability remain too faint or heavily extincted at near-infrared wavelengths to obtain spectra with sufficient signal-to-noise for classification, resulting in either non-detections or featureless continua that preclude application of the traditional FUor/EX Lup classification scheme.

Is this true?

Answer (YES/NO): NO